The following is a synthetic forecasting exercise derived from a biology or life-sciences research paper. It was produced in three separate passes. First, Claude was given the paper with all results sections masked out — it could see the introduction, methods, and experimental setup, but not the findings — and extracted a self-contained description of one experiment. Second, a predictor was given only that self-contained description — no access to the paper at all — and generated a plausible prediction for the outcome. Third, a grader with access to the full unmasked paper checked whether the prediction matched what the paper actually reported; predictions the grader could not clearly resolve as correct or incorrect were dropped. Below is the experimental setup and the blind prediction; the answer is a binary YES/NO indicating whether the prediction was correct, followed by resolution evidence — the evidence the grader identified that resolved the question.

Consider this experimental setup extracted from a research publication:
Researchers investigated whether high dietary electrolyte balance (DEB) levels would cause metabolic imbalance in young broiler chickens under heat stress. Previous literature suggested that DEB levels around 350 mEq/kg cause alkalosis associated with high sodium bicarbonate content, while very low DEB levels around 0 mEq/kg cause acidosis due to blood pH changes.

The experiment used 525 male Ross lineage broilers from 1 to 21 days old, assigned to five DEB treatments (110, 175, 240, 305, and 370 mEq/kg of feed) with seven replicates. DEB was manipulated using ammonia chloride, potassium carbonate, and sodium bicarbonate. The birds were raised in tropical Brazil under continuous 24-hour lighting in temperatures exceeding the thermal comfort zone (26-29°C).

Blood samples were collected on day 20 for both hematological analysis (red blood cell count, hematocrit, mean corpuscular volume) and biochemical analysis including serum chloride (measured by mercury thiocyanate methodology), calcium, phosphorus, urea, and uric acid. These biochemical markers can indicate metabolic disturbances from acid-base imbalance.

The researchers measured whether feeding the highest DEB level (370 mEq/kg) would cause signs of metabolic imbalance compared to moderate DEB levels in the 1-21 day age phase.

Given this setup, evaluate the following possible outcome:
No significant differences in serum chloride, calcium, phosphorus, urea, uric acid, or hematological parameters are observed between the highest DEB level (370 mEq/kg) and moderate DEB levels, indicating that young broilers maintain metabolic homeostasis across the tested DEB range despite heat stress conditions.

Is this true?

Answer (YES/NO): NO